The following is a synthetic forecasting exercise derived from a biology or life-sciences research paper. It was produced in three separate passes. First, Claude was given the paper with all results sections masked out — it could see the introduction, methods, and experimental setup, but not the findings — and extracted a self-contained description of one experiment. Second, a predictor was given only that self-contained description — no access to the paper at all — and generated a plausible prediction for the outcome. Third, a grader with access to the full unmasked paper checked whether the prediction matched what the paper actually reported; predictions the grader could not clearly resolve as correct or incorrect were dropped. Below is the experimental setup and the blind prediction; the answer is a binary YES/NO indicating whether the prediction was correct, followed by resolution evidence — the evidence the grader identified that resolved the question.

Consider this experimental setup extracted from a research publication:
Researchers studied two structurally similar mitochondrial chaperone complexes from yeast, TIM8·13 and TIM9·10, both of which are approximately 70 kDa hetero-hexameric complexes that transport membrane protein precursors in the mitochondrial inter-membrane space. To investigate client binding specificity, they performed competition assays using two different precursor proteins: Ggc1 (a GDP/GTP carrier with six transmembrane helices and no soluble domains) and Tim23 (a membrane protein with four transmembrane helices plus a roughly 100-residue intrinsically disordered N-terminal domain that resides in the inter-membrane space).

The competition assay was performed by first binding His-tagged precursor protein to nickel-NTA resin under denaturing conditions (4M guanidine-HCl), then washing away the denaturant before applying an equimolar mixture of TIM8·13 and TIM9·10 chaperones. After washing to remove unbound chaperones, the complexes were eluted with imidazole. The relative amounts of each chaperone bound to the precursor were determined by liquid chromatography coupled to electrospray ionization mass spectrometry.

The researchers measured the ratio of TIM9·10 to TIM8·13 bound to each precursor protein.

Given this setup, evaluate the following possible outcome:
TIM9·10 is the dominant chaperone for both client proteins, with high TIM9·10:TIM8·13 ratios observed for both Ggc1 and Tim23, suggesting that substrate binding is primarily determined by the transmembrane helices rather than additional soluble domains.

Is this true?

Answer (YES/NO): NO